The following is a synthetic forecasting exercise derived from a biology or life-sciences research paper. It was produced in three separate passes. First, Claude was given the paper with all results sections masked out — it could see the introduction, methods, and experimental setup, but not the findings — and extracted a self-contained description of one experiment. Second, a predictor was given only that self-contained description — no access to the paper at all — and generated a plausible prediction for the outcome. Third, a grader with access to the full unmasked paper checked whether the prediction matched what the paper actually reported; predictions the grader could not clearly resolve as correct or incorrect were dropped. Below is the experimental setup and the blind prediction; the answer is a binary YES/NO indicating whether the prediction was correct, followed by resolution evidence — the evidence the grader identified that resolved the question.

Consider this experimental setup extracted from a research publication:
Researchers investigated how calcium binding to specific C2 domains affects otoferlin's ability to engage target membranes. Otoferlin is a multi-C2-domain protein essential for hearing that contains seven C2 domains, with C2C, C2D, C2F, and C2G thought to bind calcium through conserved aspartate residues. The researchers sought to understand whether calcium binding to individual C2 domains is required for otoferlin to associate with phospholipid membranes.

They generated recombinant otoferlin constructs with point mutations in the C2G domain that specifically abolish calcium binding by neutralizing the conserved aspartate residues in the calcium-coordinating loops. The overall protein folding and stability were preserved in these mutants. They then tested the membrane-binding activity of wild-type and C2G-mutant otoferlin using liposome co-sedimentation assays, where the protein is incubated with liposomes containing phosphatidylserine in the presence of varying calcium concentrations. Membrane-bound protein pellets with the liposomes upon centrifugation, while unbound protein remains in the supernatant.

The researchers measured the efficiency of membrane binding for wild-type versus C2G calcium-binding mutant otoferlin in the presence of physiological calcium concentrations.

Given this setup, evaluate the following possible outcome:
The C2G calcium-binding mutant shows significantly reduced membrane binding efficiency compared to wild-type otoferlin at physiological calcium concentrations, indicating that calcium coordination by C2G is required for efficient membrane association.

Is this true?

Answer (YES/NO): YES